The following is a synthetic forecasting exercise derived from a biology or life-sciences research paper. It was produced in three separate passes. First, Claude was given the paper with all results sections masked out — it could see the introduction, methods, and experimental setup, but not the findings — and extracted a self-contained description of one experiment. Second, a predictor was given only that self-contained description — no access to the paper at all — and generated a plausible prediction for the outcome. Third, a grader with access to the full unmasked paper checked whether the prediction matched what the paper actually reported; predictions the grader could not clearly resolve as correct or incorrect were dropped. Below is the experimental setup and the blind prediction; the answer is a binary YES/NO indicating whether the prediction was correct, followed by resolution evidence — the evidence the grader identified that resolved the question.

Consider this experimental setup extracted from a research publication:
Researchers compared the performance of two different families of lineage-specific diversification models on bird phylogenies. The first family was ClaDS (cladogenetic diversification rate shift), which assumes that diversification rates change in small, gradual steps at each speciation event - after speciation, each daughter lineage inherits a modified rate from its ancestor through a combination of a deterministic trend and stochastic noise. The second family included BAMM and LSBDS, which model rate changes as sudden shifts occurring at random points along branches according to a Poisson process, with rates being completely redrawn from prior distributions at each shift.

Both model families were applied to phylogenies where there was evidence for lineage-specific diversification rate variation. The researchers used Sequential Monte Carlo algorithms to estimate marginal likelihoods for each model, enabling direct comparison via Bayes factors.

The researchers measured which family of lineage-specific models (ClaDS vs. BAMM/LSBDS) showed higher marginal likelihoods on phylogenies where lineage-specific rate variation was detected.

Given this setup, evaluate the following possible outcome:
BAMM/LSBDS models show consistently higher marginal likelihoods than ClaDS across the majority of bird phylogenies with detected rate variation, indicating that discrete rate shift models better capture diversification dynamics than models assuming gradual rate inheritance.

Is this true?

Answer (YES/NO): NO